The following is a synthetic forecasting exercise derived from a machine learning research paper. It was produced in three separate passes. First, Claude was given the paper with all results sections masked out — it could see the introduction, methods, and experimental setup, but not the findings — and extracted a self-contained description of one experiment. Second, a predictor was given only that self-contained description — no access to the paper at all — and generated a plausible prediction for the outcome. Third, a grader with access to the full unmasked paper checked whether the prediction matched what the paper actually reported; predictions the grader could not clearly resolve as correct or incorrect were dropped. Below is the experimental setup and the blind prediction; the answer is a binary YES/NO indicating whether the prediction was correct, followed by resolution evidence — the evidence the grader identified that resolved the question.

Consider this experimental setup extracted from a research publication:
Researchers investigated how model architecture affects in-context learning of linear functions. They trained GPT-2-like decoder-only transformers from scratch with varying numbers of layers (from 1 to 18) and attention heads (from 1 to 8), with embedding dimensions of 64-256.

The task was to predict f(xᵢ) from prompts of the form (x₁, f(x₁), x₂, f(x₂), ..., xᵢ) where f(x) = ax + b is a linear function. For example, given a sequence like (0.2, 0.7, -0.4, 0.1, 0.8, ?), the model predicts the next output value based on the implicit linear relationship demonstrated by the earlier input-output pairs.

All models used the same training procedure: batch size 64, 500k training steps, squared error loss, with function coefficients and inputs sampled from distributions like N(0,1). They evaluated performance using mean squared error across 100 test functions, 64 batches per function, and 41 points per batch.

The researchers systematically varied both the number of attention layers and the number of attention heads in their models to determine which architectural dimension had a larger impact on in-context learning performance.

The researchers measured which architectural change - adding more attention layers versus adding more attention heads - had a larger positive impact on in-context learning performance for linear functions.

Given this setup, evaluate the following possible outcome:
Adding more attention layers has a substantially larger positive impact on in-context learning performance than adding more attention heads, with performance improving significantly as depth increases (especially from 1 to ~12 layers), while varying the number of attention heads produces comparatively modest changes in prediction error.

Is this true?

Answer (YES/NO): YES